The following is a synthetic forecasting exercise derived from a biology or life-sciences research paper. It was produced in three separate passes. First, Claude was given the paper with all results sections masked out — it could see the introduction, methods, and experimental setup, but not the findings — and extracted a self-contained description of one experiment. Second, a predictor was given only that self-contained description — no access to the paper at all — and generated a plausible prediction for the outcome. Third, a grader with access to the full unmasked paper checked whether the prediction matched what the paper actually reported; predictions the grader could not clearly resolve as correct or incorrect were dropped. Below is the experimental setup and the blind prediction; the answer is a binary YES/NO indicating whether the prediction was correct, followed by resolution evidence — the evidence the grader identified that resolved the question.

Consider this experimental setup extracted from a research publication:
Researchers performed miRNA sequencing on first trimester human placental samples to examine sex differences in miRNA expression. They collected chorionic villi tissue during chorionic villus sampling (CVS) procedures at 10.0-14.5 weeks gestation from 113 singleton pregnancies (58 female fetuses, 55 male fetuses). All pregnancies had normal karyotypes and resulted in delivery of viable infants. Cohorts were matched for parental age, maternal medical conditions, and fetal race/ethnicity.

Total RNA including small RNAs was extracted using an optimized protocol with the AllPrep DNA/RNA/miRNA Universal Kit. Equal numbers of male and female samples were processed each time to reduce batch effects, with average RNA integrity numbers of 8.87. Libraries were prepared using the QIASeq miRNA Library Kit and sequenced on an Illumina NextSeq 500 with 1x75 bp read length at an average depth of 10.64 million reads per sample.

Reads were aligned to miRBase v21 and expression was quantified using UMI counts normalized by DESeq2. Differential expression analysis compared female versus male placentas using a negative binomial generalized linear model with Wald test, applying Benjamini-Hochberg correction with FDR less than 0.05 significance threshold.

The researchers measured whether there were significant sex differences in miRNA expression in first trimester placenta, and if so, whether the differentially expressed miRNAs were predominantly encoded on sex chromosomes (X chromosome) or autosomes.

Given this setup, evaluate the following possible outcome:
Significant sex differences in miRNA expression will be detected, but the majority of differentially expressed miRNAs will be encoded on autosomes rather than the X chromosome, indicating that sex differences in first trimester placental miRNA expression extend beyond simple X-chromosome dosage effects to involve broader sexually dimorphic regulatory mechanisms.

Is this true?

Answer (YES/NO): YES